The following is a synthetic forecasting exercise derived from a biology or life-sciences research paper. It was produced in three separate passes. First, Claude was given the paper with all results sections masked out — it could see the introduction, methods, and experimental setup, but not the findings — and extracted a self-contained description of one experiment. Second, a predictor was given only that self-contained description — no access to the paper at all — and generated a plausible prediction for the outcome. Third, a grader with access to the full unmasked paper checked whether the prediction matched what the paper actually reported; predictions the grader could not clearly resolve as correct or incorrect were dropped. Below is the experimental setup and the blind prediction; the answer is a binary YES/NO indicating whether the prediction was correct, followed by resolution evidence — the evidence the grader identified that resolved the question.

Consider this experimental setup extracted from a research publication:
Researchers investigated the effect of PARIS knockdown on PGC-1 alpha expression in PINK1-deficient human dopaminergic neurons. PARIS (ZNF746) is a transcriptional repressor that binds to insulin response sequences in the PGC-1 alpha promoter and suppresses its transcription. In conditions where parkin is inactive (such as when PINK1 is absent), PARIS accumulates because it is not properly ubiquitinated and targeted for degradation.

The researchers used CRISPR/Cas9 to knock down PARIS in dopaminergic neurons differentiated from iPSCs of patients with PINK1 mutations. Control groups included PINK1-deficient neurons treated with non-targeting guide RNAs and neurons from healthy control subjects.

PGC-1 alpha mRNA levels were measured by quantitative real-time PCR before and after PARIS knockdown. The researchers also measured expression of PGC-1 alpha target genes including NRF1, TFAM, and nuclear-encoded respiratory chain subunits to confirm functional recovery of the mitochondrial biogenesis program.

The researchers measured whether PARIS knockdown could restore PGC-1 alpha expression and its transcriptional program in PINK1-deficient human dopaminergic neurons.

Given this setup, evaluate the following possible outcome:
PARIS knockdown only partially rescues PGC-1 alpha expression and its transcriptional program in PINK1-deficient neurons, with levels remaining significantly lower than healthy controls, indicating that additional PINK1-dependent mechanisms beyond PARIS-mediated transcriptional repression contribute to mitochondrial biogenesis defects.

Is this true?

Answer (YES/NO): NO